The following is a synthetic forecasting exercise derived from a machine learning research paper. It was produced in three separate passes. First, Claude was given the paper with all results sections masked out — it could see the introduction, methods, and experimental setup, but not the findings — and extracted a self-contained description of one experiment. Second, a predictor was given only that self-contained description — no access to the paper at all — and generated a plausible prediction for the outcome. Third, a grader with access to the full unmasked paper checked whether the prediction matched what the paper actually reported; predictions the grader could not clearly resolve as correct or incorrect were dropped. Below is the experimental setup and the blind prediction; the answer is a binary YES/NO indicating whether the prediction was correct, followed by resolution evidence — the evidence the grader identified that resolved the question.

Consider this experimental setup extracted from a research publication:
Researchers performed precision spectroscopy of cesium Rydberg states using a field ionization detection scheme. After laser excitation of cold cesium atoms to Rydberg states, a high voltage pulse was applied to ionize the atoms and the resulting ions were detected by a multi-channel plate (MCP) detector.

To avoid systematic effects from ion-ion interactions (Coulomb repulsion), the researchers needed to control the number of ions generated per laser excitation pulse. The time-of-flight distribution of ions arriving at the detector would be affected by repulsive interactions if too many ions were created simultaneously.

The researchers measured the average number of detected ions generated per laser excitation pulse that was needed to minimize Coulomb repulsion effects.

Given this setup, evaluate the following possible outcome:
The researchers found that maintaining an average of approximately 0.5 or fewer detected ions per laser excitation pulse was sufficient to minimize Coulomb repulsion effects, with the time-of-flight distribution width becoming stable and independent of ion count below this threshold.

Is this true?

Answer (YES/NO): NO